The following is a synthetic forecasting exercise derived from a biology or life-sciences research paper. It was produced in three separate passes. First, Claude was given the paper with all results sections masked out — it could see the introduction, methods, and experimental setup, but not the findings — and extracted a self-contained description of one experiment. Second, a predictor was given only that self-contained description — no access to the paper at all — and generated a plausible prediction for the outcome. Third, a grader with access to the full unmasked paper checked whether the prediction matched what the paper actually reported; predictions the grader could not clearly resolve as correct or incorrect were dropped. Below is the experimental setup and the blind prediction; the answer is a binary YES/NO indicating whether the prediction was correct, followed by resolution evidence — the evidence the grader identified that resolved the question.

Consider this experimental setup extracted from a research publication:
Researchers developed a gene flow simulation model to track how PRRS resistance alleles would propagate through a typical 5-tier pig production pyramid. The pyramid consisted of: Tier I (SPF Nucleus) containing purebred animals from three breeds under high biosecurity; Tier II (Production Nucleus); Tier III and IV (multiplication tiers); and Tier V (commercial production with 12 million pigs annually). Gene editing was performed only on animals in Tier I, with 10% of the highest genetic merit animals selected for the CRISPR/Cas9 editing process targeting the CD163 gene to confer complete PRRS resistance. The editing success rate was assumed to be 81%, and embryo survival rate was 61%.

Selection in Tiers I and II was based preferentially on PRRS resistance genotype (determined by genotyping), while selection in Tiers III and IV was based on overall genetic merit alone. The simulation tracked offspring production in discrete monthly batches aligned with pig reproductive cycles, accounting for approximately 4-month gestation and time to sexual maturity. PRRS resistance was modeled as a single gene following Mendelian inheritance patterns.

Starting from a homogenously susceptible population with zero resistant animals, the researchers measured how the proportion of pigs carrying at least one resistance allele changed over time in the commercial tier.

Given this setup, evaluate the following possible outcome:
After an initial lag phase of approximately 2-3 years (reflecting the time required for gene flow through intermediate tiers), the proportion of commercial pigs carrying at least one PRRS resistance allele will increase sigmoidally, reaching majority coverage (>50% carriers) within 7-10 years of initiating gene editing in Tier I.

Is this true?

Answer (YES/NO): NO